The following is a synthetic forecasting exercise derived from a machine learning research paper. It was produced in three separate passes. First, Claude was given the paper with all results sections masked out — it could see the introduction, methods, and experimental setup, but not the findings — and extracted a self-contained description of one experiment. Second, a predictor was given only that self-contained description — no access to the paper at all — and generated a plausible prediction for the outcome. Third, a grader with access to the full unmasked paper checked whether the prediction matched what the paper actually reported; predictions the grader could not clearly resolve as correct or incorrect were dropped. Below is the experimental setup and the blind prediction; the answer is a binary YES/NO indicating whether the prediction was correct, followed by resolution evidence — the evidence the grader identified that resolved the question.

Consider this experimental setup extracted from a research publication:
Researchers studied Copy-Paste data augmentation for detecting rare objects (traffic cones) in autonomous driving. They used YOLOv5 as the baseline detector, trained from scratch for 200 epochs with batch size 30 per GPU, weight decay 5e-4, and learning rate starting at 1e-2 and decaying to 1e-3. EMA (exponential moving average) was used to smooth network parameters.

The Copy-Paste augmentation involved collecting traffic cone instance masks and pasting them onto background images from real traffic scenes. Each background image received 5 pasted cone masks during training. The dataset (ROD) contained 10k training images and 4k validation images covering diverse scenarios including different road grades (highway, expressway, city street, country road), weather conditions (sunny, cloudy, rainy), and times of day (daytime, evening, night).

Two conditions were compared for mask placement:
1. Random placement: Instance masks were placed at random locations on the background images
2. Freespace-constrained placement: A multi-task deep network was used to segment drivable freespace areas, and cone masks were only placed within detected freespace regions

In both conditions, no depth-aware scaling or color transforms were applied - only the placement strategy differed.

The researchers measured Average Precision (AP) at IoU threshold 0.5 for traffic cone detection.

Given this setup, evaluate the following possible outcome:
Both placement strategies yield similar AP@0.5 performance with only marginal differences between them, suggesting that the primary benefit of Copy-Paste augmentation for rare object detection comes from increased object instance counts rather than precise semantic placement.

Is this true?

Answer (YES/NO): YES